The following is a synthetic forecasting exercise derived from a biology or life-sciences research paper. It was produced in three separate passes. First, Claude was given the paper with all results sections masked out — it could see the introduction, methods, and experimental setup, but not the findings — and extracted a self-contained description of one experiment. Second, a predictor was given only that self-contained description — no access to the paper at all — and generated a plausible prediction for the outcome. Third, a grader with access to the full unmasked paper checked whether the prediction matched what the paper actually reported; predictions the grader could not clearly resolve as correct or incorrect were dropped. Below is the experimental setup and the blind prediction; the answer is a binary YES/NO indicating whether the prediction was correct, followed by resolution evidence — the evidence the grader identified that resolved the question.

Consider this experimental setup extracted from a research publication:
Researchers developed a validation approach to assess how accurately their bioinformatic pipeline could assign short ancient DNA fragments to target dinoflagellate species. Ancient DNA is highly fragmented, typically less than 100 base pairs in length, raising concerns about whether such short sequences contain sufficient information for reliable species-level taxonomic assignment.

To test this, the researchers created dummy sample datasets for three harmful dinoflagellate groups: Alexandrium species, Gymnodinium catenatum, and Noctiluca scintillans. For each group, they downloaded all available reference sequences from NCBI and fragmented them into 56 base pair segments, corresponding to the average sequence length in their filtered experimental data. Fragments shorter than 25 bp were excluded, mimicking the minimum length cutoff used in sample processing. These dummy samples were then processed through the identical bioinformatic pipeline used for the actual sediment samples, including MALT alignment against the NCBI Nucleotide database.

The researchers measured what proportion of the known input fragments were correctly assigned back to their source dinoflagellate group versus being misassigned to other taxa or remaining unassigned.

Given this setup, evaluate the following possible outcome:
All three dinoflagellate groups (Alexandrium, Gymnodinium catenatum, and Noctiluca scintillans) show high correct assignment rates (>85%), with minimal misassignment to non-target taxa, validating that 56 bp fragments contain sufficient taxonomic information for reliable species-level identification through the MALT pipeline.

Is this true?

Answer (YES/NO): NO